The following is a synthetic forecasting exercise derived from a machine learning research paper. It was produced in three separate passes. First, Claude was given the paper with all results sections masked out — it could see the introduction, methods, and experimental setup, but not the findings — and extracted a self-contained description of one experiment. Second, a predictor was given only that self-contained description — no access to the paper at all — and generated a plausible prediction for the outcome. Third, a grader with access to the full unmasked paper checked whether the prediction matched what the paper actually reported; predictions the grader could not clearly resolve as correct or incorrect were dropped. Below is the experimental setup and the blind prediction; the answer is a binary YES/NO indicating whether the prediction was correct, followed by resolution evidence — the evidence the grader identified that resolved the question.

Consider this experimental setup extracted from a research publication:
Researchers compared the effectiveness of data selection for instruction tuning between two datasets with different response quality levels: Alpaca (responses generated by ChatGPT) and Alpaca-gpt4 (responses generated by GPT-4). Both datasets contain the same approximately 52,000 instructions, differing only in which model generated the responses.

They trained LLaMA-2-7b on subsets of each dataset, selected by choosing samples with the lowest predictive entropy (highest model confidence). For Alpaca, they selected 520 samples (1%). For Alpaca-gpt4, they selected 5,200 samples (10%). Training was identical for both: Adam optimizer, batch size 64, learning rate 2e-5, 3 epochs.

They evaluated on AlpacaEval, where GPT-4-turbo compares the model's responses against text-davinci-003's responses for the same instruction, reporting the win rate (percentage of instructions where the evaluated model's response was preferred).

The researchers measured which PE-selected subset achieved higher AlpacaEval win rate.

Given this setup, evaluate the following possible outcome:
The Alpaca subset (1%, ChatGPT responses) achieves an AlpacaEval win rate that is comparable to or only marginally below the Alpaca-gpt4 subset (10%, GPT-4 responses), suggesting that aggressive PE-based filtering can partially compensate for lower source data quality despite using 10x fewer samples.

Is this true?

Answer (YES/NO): NO